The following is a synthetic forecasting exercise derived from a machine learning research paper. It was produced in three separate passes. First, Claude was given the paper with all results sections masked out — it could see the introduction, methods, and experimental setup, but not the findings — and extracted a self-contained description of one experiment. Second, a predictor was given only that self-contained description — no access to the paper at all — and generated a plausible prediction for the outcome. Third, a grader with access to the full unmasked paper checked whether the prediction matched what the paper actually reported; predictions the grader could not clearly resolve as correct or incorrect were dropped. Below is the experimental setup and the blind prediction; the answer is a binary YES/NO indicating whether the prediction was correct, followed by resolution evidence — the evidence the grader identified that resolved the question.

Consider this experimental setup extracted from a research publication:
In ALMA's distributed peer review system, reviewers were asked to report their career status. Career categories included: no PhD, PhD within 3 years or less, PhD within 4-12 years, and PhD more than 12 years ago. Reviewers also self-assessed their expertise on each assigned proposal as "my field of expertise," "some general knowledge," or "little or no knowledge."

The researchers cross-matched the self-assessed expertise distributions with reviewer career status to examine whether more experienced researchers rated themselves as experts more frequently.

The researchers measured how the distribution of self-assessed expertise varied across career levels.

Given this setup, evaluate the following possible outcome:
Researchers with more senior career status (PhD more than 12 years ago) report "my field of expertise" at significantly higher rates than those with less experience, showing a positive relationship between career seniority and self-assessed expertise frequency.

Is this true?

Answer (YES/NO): YES